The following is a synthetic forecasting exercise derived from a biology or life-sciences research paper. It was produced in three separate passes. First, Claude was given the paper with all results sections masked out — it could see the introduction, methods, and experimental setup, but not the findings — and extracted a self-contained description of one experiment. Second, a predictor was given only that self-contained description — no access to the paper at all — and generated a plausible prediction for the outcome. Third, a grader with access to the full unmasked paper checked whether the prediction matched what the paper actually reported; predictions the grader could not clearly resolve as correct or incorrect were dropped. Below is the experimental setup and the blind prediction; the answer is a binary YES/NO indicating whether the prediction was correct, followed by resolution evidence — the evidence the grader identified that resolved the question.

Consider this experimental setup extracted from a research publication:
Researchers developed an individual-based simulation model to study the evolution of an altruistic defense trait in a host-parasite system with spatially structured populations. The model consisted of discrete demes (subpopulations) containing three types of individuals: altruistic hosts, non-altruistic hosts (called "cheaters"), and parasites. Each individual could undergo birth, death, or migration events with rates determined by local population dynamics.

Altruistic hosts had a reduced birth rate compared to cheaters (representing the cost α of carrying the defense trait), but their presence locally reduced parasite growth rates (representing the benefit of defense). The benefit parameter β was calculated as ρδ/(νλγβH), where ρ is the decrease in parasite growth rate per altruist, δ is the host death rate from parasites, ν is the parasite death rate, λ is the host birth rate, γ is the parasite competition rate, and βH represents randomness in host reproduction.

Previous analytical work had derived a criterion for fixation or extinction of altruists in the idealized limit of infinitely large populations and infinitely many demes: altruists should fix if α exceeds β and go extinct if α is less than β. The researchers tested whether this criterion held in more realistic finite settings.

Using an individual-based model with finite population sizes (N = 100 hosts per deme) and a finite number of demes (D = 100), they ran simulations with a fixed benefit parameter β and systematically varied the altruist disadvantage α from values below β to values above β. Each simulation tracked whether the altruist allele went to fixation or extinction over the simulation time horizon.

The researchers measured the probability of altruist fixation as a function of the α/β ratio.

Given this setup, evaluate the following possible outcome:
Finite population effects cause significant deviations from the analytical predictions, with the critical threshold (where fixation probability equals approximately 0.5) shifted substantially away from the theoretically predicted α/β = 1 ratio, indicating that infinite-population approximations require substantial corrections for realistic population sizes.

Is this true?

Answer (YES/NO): NO